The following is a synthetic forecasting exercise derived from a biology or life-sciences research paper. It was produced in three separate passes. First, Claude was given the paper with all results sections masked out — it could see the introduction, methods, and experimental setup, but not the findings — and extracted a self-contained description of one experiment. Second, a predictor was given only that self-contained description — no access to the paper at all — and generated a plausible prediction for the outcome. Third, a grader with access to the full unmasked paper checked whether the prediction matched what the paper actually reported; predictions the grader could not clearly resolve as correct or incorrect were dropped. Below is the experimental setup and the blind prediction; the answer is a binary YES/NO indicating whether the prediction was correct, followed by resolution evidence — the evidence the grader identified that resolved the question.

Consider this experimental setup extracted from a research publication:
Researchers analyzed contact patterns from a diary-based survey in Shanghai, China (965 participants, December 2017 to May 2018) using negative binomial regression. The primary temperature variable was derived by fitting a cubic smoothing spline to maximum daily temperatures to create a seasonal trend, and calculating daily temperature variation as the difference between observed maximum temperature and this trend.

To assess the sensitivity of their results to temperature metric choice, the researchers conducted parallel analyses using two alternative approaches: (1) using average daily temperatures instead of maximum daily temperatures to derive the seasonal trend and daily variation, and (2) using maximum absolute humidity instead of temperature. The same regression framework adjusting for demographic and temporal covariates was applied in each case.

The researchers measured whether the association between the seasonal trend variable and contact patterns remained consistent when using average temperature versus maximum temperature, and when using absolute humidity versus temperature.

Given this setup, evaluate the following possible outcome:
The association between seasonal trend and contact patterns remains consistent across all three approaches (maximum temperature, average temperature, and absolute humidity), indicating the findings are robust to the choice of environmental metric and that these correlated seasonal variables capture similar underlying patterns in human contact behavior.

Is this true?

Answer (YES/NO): YES